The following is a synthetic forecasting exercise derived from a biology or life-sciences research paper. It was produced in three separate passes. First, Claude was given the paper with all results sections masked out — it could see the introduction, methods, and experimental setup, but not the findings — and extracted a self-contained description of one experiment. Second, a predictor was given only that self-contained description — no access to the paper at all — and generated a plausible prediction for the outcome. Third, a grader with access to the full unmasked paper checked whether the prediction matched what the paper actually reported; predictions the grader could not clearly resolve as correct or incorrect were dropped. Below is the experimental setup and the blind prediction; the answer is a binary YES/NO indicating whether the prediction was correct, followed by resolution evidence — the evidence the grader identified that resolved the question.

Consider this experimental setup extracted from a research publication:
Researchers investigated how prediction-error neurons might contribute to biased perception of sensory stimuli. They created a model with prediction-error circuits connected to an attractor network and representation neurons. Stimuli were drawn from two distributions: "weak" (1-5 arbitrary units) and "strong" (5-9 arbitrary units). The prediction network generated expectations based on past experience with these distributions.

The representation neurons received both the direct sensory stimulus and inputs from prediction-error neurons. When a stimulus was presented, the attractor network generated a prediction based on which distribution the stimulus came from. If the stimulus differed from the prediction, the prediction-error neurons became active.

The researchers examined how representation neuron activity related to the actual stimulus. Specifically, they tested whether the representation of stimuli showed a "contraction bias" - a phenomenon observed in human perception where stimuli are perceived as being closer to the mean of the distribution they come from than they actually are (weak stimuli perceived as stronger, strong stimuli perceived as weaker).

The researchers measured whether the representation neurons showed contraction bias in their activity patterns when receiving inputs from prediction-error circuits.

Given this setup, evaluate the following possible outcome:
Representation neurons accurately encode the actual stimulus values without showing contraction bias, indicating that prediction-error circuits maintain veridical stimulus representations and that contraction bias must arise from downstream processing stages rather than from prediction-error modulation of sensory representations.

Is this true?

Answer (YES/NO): NO